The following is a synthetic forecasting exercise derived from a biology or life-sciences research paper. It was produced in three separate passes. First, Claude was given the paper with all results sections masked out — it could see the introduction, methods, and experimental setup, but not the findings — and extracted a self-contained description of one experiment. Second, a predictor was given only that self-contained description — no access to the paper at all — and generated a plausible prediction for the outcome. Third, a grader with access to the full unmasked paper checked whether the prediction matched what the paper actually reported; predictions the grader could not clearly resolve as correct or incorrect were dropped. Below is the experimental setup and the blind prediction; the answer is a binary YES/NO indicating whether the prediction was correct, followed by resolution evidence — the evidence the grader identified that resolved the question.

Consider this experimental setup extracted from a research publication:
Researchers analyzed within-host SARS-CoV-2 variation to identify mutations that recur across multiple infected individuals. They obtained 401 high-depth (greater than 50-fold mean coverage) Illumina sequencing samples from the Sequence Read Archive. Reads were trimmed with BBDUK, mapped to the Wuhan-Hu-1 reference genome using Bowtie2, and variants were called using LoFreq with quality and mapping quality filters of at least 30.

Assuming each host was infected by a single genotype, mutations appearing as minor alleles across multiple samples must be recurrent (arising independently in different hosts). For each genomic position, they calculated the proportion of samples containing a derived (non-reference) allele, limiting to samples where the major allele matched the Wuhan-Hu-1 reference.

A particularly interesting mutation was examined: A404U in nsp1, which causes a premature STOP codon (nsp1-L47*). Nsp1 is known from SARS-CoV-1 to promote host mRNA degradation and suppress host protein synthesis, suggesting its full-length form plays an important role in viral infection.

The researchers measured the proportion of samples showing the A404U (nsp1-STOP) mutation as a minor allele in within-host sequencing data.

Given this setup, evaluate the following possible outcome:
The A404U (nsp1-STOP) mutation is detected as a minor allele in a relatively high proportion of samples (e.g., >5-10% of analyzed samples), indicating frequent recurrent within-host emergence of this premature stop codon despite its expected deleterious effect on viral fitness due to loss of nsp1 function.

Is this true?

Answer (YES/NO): NO